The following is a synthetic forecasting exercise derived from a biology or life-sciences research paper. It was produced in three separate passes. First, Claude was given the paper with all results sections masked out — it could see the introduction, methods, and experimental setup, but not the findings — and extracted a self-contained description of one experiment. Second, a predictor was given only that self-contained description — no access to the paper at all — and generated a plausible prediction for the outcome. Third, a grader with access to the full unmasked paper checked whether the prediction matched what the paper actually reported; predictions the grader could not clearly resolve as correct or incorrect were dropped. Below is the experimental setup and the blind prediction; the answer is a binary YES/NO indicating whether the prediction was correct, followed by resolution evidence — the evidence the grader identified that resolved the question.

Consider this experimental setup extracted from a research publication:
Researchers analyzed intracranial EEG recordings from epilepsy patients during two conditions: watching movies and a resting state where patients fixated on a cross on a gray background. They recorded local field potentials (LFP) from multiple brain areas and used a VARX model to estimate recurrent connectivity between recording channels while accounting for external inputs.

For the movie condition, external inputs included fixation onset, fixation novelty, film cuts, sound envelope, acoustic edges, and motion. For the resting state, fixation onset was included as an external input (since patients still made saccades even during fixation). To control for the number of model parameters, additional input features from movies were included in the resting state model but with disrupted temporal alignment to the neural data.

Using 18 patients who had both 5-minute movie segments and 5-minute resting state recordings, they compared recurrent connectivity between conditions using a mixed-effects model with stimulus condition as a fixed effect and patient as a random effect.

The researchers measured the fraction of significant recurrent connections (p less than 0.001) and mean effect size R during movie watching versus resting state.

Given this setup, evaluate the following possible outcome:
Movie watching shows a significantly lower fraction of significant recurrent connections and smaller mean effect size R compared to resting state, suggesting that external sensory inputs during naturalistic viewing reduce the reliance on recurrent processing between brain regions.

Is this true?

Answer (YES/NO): YES